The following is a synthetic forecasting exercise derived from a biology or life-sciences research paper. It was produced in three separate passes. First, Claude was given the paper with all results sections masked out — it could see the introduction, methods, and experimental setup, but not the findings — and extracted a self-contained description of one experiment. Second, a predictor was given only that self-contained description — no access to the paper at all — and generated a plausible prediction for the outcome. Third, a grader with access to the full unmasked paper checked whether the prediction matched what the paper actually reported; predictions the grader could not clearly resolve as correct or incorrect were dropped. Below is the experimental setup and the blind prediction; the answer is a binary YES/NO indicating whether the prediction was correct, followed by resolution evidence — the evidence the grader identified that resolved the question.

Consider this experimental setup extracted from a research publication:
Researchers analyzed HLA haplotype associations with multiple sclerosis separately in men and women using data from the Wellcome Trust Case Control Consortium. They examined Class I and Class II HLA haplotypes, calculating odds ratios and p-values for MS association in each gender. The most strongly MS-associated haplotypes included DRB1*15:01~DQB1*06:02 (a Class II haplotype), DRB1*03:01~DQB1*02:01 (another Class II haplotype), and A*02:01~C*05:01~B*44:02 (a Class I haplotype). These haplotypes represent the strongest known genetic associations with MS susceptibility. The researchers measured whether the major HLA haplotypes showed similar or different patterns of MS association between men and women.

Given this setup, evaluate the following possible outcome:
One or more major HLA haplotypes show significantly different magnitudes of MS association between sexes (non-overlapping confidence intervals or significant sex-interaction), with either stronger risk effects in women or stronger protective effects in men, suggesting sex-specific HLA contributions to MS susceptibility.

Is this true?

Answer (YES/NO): NO